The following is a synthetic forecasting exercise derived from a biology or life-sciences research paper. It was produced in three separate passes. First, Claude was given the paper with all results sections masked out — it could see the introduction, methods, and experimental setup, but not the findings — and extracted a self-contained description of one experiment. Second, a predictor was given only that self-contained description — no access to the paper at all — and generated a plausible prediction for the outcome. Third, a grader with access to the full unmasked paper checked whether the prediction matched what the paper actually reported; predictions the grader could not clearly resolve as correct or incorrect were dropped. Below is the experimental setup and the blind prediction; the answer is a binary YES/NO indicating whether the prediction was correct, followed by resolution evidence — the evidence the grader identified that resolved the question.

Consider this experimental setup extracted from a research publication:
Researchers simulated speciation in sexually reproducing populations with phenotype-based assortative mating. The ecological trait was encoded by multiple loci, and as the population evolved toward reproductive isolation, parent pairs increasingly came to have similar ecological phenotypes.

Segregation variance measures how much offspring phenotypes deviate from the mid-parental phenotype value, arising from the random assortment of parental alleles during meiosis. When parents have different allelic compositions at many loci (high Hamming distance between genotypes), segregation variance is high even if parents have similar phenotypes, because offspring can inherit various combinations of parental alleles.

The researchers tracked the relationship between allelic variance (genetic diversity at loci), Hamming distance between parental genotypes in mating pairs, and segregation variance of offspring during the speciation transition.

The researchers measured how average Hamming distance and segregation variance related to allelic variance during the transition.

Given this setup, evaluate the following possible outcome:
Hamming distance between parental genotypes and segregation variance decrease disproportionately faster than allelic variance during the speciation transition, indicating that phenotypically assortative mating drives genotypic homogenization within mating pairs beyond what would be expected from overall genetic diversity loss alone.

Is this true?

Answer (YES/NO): NO